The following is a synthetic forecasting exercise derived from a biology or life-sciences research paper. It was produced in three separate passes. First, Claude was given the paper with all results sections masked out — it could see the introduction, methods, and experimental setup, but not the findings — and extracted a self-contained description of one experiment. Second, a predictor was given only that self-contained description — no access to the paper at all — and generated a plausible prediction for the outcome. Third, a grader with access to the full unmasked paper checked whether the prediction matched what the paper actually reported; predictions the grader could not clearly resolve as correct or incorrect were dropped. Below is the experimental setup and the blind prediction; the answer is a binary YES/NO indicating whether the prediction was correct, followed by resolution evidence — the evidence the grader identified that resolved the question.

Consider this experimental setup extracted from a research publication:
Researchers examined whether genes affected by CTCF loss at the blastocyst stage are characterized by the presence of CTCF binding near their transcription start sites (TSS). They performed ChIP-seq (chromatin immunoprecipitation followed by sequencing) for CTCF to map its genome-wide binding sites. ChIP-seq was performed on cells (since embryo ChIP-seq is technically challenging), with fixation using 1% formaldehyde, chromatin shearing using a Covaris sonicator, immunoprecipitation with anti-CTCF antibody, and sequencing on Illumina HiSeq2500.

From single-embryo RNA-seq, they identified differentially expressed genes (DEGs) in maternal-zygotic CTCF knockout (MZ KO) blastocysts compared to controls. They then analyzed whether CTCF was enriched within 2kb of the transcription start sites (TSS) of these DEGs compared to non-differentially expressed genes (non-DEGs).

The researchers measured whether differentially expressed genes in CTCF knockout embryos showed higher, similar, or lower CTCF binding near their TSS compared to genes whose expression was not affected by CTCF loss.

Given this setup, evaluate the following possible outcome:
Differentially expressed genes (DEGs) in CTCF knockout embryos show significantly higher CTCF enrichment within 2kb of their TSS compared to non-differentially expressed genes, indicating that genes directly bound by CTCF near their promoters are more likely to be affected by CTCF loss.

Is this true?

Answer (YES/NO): YES